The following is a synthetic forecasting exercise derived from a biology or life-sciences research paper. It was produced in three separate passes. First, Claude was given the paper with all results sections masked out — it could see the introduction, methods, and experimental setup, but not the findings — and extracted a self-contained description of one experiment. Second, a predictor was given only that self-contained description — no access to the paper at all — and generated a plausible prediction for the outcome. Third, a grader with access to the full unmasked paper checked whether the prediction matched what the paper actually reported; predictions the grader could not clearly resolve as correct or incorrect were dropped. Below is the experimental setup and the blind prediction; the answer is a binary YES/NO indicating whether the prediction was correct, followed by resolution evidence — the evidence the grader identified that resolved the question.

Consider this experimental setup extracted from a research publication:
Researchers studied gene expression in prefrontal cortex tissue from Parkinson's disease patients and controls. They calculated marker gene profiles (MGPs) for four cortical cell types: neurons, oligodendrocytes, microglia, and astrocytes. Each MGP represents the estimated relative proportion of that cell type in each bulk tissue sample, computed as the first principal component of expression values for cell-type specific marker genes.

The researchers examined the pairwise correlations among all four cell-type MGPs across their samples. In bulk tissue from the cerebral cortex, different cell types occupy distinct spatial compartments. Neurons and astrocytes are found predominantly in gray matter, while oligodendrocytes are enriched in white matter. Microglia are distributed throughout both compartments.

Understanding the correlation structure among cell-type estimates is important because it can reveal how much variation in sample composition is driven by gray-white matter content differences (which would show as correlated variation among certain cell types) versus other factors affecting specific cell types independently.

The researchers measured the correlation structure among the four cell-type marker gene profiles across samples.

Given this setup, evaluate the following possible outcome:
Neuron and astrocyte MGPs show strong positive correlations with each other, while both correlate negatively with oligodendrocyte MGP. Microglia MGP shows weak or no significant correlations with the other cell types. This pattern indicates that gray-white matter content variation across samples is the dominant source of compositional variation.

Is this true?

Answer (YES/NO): NO